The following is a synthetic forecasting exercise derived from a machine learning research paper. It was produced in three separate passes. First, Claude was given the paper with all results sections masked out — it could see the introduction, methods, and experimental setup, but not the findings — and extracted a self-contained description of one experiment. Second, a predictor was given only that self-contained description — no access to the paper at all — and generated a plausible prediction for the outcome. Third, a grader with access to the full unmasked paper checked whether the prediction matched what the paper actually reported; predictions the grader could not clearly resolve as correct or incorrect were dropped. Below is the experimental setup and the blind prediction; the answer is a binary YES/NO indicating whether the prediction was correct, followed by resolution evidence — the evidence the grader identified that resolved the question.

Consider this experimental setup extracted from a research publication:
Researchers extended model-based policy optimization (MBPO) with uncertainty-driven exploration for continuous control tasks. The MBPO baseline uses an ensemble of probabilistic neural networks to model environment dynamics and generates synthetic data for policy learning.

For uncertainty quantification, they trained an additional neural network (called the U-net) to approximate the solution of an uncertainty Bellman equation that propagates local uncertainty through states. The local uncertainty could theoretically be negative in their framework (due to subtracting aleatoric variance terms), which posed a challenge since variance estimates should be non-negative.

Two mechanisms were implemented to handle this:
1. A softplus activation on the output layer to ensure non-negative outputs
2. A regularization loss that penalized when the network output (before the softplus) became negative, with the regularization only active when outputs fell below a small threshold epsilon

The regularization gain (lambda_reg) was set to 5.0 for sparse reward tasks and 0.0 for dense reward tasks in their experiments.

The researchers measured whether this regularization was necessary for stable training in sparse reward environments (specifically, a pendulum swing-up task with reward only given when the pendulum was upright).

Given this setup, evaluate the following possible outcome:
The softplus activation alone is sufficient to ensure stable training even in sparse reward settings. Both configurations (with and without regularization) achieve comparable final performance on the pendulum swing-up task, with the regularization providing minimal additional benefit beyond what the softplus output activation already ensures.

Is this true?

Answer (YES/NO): NO